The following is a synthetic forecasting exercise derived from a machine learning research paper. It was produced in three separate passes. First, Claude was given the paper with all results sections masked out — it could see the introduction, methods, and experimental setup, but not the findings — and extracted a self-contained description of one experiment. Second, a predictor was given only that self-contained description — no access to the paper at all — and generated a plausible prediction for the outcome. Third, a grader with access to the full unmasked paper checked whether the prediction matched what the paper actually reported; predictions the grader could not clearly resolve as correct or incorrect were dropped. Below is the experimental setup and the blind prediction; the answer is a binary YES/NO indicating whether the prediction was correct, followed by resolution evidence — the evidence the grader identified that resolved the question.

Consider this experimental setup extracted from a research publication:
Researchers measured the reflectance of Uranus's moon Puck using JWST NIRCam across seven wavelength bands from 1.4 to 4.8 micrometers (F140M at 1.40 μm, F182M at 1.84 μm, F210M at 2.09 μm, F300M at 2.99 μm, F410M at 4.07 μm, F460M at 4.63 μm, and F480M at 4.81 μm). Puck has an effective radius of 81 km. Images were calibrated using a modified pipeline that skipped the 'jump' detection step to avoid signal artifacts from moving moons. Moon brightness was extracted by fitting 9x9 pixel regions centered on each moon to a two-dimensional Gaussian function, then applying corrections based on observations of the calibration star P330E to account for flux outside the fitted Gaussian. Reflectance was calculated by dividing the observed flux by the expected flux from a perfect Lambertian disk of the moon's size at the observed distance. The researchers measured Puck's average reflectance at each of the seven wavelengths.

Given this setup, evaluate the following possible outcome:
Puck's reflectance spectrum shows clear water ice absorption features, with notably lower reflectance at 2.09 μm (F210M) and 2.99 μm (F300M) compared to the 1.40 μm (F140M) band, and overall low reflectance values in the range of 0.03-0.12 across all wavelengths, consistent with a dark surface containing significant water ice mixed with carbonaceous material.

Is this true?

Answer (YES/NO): NO